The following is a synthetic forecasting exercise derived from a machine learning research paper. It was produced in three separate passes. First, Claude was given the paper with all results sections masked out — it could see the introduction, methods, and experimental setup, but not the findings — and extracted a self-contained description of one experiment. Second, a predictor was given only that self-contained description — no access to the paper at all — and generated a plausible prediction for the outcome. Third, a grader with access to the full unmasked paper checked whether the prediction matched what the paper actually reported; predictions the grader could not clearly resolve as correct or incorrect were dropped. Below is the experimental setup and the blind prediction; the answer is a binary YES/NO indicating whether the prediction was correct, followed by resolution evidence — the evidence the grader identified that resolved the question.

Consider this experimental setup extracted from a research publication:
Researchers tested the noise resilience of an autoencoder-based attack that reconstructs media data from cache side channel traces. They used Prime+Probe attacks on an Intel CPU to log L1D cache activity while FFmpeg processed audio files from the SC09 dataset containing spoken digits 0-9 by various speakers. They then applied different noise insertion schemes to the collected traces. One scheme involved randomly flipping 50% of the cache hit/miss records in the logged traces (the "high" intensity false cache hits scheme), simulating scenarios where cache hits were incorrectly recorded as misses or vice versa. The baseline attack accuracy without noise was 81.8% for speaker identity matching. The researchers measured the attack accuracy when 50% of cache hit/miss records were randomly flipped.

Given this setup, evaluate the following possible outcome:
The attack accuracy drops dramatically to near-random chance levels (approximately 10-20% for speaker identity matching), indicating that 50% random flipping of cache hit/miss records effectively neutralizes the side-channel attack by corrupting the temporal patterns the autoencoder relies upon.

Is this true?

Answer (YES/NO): NO